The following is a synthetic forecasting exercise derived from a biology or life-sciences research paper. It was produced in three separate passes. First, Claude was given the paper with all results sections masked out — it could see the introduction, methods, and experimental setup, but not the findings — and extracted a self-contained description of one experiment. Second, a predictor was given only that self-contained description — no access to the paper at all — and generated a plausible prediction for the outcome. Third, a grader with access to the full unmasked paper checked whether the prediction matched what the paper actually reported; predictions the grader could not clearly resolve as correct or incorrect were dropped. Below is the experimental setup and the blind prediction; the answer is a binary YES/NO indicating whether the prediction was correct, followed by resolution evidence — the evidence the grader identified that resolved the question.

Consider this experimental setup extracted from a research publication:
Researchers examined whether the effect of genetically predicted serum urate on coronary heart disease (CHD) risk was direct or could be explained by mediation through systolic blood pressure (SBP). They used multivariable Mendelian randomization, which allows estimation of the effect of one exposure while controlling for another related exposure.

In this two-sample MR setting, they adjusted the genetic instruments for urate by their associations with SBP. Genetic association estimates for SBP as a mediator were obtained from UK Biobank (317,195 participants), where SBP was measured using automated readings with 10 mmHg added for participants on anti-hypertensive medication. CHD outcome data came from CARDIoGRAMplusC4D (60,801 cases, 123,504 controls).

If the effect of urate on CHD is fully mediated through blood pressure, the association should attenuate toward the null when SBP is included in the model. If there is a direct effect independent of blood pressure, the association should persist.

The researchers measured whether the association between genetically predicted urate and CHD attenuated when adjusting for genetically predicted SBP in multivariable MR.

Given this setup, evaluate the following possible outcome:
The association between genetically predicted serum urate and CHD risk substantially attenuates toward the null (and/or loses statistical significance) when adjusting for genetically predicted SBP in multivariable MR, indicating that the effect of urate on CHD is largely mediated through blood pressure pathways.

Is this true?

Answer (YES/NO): NO